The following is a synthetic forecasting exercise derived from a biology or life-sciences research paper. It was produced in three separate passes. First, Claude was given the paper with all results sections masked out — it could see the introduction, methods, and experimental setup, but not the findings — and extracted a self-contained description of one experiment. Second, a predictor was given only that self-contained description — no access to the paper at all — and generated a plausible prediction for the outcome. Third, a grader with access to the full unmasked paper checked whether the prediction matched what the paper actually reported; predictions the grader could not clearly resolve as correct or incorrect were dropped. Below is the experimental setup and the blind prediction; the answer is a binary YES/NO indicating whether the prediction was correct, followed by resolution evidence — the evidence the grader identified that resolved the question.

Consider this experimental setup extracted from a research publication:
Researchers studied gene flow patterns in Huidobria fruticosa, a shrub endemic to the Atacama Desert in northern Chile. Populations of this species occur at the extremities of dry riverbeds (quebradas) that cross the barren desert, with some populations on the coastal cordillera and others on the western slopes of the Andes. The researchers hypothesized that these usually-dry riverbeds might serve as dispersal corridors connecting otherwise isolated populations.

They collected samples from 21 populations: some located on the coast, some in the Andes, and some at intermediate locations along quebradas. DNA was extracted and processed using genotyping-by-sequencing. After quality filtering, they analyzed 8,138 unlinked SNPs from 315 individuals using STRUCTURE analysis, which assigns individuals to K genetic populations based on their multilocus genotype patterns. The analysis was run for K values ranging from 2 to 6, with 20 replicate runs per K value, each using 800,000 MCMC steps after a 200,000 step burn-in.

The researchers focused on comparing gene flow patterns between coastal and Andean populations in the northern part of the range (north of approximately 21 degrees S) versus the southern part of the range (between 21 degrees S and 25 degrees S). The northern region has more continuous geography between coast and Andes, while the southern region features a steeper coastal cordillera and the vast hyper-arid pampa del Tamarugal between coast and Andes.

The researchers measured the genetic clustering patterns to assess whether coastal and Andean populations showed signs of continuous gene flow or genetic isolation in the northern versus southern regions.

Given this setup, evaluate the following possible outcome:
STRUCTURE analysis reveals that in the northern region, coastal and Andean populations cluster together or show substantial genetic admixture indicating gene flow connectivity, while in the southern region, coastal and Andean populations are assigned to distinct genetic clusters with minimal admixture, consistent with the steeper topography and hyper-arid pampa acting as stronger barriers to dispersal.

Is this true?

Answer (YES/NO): YES